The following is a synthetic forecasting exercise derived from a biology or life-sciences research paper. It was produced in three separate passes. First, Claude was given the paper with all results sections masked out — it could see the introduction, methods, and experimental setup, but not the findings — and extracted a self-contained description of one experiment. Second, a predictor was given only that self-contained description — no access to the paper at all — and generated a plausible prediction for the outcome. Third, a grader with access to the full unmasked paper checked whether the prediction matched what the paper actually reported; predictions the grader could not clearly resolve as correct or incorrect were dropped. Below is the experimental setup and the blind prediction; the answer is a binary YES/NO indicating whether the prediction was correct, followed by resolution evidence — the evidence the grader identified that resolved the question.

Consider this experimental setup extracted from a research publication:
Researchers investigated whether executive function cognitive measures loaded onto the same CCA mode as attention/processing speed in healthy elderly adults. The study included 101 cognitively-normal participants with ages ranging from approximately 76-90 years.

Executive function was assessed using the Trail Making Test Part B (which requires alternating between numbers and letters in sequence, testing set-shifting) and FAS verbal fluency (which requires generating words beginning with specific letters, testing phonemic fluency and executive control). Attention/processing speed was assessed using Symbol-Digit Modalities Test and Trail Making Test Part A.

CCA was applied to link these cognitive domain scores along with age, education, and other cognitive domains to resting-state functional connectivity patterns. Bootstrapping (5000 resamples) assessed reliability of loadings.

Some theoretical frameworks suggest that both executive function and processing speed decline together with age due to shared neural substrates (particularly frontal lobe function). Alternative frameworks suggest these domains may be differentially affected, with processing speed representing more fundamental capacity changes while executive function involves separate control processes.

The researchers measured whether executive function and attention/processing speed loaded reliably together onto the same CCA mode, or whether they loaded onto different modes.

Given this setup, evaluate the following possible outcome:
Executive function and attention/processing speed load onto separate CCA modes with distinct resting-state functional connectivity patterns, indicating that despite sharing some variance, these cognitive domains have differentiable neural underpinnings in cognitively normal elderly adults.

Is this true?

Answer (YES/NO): NO